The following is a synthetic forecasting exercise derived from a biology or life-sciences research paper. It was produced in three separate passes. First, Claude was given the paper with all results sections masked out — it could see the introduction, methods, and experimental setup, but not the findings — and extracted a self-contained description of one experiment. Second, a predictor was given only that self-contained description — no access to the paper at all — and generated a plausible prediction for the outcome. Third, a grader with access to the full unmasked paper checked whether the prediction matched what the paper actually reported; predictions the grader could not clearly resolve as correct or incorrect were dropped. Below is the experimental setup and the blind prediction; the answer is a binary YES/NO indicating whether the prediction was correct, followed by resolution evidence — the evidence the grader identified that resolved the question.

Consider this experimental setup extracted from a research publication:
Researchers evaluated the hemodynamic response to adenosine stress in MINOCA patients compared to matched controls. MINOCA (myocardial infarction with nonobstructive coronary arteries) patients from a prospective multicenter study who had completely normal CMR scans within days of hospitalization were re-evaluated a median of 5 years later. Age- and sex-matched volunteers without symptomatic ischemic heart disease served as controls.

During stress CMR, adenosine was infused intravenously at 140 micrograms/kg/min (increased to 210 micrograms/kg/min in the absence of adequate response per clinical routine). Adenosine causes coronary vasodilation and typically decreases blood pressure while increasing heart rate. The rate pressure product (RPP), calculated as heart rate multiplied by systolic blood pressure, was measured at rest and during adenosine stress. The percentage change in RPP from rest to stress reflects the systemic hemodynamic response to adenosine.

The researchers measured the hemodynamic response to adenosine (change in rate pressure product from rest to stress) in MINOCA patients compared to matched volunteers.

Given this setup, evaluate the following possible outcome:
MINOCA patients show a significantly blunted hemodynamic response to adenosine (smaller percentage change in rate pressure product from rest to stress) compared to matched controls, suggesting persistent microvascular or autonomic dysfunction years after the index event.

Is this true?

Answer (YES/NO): NO